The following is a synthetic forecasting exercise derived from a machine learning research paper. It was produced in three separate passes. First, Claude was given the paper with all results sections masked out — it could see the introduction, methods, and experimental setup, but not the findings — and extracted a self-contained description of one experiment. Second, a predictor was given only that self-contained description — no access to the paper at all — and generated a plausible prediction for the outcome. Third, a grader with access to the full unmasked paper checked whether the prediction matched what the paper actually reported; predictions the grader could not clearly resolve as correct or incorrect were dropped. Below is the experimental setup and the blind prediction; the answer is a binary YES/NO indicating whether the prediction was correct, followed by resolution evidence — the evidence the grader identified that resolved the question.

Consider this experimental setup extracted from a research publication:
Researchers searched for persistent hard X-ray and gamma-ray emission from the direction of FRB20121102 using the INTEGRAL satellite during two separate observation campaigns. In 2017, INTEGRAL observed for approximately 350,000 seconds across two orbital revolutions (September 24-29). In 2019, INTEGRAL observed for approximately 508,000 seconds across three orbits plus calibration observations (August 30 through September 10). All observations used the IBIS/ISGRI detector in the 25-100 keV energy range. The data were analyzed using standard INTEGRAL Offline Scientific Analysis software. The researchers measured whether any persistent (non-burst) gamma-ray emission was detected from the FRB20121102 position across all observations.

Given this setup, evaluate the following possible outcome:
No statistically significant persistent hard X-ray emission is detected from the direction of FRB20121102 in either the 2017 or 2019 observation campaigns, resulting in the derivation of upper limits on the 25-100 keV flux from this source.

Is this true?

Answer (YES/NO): YES